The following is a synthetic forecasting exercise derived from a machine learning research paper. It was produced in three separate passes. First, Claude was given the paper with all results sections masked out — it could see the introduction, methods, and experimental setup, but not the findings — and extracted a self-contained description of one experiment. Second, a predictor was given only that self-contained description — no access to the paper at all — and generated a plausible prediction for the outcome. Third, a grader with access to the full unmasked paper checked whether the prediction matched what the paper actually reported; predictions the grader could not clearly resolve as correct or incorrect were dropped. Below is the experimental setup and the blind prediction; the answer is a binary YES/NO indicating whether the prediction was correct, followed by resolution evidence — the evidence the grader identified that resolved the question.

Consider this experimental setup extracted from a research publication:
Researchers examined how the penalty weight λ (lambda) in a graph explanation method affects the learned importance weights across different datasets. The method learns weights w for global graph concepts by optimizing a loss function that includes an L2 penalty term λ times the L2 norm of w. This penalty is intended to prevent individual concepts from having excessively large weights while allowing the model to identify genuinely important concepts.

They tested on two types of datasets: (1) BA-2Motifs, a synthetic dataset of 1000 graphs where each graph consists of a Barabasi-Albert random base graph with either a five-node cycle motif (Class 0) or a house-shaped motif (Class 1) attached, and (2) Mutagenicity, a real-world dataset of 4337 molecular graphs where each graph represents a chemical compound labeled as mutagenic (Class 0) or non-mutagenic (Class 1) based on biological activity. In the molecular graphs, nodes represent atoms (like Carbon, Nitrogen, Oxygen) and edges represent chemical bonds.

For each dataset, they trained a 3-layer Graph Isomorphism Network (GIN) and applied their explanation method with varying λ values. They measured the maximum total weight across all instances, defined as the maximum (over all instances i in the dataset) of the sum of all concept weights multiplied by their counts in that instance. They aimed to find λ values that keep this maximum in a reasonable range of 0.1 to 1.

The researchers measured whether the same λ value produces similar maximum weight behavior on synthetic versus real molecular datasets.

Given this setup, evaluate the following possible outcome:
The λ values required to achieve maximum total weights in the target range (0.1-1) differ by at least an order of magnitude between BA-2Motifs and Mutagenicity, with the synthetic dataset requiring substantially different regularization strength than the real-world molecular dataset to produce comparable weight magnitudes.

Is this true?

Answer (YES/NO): YES